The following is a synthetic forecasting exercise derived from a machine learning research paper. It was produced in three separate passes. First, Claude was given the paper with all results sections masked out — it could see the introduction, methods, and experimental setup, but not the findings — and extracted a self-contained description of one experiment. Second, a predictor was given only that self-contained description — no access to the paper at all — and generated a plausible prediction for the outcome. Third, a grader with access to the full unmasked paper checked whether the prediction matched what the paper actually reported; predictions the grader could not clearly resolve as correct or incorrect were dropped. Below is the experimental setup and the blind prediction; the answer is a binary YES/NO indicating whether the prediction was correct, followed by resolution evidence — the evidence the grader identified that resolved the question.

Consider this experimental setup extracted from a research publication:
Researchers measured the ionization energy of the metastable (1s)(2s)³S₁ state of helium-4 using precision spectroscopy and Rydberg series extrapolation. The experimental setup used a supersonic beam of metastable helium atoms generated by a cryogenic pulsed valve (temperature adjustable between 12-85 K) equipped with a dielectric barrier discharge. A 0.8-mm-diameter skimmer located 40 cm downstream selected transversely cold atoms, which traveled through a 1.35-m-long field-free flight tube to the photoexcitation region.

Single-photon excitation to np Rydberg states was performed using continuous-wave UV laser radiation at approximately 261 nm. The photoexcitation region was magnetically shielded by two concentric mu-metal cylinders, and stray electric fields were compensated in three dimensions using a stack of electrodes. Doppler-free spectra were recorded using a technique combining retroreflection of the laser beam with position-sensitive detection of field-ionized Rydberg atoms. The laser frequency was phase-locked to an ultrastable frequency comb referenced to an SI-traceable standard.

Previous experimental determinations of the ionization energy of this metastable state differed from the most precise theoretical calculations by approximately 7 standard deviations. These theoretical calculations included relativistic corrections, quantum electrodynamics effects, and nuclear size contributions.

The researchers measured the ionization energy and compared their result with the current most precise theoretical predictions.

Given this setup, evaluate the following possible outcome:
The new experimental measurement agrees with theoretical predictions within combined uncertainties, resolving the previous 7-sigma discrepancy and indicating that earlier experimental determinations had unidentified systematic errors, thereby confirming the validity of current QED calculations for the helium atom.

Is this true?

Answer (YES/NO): NO